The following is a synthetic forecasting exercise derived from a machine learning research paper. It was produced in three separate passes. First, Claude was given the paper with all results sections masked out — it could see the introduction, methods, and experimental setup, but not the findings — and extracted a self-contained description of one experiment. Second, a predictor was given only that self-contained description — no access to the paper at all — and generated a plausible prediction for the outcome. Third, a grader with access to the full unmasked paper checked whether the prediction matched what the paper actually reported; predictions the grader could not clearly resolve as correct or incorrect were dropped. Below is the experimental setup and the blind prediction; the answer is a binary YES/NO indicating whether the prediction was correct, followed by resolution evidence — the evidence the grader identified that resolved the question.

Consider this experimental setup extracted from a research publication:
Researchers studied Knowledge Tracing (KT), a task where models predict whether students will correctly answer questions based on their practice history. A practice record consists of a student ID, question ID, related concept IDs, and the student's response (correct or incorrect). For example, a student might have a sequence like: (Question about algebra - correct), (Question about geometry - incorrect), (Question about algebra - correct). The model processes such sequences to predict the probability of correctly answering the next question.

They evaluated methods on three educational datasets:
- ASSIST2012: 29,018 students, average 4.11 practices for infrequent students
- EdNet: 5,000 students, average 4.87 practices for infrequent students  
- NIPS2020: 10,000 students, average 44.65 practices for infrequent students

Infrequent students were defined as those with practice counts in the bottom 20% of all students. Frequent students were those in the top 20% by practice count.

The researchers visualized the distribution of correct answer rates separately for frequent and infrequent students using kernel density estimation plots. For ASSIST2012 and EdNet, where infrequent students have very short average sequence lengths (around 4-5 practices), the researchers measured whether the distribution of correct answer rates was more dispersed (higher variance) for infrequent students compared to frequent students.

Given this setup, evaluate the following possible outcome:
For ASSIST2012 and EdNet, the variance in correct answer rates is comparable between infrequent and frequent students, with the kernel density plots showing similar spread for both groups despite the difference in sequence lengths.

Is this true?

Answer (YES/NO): NO